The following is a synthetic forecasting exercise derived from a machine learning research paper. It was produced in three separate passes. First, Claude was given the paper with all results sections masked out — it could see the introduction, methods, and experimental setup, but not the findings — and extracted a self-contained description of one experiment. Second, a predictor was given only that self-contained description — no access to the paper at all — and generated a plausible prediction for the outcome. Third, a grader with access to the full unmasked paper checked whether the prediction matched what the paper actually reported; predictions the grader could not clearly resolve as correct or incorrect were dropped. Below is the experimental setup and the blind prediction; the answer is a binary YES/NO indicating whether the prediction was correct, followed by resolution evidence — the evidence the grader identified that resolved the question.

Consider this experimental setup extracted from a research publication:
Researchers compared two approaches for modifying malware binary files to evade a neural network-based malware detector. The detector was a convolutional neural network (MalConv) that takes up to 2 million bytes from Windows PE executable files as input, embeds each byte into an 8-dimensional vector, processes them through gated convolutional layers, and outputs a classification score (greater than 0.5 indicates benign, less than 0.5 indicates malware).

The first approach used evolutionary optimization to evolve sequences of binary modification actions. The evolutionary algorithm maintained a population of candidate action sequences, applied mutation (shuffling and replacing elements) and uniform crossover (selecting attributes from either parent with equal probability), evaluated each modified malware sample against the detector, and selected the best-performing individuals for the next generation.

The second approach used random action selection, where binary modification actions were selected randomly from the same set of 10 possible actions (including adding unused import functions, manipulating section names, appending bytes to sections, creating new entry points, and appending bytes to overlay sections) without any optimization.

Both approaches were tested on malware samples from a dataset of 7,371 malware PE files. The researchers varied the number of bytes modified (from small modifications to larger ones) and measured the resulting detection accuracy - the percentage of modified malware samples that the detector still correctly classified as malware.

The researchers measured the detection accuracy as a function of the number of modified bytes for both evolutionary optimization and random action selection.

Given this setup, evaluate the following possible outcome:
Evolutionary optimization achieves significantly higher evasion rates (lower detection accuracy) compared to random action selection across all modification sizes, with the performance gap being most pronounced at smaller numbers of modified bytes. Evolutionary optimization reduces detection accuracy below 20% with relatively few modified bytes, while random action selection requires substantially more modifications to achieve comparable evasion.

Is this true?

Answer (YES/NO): NO